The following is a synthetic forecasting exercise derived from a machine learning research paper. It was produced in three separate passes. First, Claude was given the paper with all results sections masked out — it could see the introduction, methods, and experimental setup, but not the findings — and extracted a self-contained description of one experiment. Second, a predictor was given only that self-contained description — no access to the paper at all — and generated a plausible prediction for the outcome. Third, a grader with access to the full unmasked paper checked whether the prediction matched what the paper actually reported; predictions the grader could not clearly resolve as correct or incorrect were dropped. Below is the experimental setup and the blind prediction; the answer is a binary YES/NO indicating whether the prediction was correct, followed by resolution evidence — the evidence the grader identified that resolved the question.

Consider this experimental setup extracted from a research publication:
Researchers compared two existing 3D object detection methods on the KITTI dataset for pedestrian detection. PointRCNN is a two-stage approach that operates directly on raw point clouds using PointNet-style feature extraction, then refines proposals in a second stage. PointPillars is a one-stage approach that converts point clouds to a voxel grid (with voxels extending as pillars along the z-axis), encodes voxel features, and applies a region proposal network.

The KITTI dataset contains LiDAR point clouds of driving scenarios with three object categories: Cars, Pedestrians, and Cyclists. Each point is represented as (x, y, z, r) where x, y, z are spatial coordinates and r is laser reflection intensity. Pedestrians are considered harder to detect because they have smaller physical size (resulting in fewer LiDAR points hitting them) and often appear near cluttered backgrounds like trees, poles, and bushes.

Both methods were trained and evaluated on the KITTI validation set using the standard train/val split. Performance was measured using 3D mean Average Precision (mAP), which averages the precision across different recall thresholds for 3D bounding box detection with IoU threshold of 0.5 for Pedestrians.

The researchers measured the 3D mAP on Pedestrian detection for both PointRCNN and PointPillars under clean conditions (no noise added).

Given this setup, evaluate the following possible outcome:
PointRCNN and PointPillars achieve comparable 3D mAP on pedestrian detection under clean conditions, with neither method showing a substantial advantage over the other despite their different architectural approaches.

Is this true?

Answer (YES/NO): NO